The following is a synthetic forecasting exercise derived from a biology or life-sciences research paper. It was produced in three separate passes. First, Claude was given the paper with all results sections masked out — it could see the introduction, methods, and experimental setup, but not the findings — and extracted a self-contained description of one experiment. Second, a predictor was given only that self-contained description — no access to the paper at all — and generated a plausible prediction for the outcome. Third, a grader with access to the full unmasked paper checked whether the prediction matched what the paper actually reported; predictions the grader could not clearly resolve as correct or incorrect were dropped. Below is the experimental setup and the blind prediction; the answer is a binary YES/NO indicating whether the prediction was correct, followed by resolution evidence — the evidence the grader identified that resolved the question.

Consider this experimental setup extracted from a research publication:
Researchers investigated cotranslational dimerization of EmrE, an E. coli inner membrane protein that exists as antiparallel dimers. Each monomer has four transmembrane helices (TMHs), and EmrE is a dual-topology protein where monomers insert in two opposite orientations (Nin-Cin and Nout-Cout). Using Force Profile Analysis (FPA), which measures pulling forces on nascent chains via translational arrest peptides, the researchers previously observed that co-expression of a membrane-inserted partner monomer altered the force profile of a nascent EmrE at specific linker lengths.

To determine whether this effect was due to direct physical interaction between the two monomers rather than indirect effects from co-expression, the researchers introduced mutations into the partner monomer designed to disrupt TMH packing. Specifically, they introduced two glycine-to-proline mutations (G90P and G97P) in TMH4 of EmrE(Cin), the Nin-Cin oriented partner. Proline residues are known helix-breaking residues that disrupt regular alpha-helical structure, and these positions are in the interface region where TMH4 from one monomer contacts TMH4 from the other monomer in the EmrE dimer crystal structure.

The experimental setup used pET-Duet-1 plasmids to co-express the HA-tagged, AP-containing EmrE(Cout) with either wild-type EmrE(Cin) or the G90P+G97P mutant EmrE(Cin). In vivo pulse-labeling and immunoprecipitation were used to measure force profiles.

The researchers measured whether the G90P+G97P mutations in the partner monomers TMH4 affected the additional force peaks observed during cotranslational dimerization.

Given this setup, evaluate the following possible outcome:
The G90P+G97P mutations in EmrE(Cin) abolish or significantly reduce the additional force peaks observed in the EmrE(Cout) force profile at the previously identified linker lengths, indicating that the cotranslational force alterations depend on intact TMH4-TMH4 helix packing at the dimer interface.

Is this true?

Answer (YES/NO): YES